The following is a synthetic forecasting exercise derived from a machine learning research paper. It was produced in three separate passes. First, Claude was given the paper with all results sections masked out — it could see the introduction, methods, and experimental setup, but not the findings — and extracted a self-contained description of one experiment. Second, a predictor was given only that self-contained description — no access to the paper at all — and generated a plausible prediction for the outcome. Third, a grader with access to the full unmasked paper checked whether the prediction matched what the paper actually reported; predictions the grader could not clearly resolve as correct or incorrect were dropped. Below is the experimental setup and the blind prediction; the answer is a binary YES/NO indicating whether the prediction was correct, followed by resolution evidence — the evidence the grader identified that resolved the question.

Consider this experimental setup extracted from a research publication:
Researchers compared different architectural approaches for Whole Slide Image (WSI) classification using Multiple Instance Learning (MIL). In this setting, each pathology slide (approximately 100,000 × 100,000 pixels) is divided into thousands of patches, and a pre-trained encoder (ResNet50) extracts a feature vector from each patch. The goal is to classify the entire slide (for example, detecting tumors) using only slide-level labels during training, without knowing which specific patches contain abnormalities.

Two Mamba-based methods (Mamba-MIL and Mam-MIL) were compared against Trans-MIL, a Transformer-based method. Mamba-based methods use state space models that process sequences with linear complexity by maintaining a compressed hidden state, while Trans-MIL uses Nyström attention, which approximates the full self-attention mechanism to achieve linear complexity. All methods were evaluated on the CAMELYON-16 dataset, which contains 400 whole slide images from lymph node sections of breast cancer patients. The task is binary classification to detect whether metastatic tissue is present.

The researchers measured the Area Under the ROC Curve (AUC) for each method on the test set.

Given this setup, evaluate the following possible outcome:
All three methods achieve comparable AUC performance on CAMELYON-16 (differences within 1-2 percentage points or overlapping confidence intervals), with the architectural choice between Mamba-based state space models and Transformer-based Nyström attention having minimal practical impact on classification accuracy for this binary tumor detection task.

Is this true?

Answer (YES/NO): NO